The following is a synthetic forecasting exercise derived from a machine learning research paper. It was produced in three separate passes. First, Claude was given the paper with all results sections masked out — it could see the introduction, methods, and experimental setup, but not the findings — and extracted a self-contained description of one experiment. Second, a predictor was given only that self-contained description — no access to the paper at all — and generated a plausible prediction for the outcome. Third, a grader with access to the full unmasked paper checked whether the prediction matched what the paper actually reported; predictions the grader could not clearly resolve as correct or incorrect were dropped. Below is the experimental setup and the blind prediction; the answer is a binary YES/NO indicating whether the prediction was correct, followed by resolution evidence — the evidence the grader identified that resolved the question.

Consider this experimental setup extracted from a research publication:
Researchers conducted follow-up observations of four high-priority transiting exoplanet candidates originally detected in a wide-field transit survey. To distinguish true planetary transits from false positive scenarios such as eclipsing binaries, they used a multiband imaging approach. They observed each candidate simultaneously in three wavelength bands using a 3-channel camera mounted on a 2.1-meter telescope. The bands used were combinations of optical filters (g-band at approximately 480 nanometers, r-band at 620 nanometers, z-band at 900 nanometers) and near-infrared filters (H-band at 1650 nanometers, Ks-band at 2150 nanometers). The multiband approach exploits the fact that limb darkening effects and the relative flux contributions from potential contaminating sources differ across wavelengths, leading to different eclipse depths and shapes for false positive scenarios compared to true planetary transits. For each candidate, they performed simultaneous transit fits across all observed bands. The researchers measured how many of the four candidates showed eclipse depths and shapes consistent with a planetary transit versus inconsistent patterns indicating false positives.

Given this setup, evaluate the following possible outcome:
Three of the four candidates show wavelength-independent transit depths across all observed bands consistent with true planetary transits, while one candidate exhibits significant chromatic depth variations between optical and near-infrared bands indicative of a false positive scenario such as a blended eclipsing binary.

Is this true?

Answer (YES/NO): NO